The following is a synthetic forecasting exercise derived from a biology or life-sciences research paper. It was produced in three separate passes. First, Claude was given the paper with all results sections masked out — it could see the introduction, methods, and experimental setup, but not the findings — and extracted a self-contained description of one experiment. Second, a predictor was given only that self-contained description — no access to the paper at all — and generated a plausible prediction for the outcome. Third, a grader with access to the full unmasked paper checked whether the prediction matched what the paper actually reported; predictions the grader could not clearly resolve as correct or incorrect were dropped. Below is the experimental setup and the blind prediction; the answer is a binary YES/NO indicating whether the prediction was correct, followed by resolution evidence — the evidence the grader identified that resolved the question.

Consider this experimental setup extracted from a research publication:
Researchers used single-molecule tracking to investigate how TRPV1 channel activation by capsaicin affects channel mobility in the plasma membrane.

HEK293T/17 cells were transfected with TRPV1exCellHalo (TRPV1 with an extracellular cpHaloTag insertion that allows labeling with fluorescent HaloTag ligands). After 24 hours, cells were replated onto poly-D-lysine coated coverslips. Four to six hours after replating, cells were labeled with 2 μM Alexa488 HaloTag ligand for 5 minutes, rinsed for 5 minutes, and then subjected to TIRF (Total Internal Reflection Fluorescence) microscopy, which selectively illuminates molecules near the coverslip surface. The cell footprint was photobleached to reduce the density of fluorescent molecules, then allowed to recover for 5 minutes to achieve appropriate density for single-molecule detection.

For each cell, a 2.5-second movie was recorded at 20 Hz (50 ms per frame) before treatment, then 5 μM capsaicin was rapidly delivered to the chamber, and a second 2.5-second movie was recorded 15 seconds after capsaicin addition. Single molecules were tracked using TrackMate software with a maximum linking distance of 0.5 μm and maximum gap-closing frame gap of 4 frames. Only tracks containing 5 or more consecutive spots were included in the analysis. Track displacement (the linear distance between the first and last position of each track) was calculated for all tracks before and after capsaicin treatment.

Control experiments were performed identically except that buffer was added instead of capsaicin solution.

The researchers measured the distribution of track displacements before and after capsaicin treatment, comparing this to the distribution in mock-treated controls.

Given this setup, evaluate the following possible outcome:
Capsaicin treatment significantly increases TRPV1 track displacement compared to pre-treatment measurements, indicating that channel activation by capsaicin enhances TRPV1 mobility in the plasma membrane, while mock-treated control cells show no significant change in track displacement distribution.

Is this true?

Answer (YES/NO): NO